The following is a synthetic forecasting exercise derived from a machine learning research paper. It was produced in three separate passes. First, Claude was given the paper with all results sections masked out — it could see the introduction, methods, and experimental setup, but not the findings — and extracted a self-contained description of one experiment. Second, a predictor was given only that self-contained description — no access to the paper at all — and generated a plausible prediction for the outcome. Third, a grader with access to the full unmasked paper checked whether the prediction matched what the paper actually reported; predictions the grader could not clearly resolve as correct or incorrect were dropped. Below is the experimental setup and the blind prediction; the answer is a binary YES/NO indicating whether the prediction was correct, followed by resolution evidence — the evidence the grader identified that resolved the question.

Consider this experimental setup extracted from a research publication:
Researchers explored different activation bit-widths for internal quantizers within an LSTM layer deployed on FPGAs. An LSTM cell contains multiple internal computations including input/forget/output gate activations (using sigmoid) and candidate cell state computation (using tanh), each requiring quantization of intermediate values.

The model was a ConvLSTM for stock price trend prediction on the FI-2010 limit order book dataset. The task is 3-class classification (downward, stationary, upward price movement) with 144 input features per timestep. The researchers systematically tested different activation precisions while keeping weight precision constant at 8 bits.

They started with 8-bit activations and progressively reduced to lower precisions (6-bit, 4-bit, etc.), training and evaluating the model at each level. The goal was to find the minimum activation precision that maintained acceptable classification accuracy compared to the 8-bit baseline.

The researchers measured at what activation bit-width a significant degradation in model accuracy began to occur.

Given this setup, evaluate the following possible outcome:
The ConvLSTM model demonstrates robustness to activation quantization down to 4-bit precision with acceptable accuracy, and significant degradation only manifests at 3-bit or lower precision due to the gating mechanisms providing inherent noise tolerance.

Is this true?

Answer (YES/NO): NO